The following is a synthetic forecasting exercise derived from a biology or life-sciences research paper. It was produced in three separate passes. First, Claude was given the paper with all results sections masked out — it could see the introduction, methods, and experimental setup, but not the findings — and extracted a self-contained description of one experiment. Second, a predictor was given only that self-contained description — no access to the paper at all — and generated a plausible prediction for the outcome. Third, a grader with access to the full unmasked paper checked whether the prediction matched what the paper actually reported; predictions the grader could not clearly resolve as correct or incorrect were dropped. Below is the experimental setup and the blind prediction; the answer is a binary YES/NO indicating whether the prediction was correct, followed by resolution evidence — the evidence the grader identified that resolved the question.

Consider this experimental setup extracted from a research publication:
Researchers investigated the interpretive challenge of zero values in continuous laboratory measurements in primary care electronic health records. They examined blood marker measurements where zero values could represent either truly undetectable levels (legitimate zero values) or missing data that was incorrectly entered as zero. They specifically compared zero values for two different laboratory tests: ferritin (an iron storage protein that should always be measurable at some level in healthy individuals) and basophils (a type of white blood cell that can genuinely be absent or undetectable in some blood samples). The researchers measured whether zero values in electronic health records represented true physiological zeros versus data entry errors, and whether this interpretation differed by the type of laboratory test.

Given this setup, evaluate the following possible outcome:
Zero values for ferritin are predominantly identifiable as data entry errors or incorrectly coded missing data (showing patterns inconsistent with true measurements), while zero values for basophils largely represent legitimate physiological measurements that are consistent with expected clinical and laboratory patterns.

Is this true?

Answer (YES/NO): YES